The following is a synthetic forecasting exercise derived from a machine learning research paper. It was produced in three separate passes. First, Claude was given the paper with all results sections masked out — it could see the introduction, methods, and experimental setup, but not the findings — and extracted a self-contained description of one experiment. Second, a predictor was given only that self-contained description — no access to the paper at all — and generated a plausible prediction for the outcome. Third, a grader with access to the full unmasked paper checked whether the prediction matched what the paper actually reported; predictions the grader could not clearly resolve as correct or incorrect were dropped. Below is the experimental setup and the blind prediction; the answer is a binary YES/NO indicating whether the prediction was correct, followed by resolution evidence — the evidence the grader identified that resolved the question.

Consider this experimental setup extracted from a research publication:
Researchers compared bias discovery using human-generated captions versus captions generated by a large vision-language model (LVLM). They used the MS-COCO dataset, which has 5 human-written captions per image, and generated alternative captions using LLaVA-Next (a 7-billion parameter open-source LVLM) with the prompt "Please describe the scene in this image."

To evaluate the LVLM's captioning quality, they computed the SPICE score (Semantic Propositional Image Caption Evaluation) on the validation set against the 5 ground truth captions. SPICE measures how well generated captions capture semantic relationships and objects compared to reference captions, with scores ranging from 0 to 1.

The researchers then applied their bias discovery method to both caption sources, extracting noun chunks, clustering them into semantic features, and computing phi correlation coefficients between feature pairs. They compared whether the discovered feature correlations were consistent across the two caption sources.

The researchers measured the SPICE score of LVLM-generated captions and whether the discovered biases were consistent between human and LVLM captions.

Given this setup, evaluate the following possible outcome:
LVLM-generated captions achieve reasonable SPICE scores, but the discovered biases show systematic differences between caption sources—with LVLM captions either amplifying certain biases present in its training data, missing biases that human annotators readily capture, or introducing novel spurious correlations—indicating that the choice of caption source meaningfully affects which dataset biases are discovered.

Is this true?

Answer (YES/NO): NO